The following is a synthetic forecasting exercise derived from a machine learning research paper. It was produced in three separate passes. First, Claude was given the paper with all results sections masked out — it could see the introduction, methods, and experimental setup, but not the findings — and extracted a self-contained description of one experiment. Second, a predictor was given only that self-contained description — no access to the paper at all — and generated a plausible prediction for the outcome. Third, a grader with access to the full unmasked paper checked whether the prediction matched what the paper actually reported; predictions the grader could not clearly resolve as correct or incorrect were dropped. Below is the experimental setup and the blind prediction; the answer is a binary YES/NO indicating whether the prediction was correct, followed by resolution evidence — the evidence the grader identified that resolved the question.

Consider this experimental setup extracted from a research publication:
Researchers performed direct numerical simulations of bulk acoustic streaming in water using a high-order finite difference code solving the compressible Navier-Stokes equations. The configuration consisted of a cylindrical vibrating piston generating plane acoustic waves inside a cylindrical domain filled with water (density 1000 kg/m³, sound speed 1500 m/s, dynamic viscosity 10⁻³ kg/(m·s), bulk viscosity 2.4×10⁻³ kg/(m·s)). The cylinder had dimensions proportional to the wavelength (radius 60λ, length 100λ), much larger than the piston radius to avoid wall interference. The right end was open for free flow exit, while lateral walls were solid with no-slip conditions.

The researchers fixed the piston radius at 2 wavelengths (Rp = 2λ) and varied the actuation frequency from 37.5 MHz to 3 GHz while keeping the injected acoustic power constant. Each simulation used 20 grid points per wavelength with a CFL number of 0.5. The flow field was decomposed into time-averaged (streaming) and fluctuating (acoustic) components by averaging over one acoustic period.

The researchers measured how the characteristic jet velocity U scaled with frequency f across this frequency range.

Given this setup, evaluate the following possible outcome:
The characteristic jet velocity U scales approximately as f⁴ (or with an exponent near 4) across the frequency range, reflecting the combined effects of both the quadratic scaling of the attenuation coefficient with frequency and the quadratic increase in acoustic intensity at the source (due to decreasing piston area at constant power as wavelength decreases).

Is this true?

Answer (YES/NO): NO